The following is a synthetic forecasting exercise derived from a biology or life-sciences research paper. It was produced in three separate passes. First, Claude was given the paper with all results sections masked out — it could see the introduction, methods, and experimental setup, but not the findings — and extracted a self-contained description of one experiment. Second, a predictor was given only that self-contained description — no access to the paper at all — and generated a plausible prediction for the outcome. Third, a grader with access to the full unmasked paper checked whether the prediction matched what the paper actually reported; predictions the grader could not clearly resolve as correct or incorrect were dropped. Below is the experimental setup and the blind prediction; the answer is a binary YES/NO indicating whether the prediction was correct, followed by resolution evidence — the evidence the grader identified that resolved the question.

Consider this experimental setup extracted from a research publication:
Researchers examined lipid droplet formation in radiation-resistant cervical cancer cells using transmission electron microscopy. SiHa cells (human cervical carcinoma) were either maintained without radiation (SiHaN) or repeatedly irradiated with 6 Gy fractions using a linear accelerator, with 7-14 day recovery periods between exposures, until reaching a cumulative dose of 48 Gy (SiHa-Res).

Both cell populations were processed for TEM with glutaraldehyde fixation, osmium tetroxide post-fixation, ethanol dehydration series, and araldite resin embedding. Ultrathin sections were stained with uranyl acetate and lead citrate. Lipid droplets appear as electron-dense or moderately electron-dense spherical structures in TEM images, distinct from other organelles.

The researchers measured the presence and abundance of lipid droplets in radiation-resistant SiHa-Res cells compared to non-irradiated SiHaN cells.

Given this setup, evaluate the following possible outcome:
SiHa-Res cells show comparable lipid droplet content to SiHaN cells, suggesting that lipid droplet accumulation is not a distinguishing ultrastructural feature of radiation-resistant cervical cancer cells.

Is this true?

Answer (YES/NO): NO